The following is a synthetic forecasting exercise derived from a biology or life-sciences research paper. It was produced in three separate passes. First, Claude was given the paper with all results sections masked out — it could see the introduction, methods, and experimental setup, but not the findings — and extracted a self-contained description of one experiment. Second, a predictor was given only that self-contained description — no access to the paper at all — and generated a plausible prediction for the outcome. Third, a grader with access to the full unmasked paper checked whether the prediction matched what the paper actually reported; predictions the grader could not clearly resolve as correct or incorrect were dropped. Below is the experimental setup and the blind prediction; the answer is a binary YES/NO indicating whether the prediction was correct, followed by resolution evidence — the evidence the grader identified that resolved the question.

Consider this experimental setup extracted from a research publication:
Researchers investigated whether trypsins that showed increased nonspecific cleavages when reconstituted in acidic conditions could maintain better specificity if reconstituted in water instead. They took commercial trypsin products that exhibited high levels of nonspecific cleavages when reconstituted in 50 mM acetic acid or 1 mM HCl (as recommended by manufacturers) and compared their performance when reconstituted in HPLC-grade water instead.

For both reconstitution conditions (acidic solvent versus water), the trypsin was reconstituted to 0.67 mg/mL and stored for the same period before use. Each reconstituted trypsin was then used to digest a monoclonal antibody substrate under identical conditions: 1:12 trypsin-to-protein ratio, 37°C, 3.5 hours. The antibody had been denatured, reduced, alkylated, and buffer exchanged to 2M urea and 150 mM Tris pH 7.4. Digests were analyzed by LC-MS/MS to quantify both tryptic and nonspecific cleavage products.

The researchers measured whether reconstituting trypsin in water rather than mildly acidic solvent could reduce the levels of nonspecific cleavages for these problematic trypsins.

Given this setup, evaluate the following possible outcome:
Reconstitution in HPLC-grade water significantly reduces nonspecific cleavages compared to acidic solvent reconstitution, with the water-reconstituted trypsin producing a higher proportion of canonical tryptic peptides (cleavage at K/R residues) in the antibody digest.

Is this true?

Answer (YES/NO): YES